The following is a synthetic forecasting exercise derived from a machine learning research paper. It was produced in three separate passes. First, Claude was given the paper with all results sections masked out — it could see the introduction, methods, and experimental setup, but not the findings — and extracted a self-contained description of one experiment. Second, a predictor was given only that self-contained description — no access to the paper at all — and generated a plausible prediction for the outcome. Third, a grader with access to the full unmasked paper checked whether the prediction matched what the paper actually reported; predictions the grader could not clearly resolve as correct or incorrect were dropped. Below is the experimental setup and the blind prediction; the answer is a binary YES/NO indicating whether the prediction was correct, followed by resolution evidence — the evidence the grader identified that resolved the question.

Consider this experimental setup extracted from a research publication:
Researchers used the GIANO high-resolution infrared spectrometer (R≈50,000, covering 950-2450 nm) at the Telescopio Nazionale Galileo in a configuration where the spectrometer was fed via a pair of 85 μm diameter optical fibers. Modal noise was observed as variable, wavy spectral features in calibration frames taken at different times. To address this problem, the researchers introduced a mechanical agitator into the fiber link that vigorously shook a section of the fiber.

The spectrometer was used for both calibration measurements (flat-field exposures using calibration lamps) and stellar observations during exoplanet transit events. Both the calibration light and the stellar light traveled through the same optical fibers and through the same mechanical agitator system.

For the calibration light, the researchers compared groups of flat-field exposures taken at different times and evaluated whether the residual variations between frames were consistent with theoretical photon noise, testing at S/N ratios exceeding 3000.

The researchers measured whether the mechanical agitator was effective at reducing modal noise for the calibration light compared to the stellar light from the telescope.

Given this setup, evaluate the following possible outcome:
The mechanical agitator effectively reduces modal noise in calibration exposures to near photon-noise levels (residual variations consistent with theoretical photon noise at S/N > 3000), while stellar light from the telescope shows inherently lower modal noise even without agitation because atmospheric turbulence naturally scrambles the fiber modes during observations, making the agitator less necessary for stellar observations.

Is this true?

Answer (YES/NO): NO